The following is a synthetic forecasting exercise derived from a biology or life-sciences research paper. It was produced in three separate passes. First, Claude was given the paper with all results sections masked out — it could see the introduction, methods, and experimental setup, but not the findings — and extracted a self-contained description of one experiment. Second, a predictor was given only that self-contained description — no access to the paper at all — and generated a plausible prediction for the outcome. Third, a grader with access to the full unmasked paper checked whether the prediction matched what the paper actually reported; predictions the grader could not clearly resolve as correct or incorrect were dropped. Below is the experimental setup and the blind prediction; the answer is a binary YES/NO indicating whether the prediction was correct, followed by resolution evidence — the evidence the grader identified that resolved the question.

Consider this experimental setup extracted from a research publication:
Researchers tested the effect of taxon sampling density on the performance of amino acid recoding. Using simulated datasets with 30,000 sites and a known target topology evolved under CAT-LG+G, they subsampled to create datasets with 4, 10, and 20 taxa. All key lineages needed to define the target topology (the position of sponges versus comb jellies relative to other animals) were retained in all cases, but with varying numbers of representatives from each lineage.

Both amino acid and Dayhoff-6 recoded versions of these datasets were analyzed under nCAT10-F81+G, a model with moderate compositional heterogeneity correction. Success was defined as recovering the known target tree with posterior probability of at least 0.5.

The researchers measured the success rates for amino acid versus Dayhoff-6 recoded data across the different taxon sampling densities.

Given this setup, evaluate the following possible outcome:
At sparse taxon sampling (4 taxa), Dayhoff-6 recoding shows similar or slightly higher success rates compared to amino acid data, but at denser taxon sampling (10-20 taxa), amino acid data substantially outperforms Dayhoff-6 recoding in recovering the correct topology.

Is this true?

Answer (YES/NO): NO